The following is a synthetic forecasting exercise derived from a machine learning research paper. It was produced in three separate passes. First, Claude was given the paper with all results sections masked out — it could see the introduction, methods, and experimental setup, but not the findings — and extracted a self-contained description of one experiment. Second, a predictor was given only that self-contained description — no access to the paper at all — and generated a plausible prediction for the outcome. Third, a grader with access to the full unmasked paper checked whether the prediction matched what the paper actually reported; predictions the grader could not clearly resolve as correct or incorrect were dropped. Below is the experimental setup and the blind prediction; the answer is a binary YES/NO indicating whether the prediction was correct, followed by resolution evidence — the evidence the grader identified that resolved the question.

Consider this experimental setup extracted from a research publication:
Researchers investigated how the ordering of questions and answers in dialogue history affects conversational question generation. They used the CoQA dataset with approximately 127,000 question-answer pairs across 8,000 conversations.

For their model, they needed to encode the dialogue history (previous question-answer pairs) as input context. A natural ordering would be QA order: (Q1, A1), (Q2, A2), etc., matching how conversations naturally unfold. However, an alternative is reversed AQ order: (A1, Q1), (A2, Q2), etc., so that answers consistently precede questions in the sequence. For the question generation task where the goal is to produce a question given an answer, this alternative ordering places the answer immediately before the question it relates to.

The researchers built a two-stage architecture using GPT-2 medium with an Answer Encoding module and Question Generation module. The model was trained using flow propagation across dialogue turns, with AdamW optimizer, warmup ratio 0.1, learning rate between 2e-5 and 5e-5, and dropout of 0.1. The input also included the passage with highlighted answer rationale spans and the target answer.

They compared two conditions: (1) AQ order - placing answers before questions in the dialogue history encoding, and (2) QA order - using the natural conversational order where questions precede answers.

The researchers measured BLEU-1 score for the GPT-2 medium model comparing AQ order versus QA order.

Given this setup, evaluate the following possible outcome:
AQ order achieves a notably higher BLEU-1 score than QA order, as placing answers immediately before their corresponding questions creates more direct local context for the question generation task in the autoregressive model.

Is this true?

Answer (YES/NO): YES